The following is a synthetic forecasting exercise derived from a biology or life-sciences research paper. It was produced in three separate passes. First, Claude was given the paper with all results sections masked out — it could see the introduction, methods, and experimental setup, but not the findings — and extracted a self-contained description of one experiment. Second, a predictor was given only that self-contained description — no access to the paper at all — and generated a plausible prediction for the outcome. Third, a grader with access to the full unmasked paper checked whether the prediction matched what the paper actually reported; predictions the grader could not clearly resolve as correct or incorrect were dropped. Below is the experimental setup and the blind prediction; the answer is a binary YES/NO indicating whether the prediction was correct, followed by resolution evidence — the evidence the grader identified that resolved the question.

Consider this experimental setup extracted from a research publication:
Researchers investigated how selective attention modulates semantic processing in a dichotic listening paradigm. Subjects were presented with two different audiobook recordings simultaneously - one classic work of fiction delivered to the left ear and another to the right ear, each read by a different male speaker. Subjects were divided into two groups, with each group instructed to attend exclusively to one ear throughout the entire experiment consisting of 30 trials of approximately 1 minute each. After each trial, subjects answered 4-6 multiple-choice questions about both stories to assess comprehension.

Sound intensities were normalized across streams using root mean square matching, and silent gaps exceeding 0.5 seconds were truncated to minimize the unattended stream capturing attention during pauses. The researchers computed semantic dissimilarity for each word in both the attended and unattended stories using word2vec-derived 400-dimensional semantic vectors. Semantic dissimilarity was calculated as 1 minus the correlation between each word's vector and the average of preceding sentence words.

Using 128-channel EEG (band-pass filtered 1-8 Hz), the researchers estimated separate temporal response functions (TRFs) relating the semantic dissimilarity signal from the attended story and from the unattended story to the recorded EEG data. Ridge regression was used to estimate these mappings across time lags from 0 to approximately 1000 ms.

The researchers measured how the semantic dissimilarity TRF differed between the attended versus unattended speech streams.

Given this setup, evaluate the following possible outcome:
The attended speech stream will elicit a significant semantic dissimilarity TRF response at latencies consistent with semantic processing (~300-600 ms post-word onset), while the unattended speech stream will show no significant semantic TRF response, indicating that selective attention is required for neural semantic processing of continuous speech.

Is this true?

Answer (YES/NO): YES